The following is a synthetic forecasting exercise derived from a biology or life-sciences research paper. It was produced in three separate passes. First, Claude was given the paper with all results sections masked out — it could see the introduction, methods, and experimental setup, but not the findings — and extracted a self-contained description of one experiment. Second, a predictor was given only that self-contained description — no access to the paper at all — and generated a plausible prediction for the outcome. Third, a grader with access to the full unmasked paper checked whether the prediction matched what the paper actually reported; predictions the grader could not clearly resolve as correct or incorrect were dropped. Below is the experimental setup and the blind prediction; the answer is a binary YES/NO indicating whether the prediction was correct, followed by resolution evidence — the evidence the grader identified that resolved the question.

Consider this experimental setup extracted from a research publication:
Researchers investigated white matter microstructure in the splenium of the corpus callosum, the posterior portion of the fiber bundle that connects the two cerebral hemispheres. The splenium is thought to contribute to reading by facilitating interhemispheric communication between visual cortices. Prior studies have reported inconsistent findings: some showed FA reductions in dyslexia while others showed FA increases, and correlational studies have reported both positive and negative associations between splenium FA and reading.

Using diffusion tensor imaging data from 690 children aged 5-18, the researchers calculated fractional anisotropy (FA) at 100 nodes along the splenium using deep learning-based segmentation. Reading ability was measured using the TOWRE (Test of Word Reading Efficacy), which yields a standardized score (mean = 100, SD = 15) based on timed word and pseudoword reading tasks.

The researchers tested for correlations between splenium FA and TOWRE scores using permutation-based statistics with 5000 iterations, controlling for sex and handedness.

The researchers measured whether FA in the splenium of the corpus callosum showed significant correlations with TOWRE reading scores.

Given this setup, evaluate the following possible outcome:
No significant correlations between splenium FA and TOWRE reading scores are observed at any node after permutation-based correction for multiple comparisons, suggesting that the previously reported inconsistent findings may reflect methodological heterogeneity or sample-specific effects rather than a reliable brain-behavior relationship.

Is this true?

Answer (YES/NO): NO